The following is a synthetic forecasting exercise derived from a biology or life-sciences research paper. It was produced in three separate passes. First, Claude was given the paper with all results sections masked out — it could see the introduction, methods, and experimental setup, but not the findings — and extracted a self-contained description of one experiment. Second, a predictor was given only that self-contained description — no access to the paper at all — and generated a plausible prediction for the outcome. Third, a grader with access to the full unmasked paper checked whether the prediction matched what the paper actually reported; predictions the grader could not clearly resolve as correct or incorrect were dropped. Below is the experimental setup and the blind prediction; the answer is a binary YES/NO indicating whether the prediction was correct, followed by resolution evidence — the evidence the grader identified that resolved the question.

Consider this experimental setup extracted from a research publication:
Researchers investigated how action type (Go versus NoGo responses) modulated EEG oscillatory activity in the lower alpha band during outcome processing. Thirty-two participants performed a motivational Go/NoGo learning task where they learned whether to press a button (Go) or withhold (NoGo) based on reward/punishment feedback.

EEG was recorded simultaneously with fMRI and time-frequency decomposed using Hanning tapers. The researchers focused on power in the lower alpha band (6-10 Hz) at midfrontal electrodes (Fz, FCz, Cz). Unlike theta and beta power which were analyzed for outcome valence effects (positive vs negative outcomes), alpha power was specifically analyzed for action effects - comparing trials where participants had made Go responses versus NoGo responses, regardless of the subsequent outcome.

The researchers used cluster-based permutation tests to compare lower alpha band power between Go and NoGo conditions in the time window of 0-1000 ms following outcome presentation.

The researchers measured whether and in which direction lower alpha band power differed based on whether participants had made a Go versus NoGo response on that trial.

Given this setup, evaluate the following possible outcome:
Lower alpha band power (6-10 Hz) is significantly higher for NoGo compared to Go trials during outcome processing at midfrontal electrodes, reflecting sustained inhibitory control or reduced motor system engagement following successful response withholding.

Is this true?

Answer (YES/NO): NO